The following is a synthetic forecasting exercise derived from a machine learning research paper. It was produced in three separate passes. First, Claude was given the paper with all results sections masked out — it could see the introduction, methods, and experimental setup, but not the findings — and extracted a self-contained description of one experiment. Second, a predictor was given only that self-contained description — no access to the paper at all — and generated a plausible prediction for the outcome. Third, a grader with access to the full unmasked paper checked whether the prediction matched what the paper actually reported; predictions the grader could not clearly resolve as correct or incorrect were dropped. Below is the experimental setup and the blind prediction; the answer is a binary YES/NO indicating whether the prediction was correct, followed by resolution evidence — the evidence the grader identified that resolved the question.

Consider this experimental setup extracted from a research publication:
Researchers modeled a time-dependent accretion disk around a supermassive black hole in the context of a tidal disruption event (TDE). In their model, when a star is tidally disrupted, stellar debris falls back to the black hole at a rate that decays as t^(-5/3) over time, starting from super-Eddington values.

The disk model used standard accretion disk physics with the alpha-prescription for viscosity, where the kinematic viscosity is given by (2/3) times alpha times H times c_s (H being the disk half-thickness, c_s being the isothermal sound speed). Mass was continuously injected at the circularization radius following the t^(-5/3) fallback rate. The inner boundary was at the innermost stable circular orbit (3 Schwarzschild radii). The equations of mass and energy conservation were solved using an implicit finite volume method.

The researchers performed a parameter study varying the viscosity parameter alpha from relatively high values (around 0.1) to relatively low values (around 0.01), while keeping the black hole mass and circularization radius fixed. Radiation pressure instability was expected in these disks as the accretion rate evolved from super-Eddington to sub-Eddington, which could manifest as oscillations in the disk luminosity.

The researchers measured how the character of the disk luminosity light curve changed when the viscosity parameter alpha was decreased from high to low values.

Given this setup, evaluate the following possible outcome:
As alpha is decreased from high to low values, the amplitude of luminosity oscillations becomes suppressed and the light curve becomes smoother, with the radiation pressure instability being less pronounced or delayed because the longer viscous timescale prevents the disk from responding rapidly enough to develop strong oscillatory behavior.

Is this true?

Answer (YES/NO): NO